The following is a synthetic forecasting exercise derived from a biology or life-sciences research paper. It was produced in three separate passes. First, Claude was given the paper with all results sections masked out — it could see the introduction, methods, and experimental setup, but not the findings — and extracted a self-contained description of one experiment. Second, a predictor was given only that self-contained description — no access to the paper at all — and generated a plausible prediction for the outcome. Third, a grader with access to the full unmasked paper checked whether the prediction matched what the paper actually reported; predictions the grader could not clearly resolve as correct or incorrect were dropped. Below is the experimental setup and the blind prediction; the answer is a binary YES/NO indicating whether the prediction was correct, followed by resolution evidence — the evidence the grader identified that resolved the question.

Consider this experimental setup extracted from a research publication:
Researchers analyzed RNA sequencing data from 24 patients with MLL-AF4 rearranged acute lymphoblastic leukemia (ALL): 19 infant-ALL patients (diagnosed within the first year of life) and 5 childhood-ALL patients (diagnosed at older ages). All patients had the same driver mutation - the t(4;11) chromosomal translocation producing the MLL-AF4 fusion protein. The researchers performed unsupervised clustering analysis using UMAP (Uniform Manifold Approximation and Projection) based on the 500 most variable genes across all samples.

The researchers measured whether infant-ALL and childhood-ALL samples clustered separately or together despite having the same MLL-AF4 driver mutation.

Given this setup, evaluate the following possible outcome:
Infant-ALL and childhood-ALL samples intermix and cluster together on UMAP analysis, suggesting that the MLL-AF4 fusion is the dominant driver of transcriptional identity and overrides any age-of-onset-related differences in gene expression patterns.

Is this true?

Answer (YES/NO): NO